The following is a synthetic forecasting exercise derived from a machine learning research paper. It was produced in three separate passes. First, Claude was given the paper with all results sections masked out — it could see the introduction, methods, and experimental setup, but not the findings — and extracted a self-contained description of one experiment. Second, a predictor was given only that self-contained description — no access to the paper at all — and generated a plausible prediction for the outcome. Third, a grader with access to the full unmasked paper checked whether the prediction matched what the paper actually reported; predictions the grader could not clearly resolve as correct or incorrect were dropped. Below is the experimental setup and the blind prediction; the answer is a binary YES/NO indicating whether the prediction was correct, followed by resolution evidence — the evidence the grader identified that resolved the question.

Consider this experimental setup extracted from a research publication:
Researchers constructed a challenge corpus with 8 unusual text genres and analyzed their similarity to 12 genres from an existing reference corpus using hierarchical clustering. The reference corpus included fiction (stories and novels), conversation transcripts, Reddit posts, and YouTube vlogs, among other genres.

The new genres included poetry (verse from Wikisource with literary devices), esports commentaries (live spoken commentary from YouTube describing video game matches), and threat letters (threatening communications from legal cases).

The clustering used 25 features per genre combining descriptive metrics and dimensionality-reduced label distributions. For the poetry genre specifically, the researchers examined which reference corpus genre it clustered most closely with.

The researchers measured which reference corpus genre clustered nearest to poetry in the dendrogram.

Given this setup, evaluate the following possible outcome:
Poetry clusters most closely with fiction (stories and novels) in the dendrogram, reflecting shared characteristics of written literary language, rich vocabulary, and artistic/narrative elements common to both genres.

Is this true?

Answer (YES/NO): YES